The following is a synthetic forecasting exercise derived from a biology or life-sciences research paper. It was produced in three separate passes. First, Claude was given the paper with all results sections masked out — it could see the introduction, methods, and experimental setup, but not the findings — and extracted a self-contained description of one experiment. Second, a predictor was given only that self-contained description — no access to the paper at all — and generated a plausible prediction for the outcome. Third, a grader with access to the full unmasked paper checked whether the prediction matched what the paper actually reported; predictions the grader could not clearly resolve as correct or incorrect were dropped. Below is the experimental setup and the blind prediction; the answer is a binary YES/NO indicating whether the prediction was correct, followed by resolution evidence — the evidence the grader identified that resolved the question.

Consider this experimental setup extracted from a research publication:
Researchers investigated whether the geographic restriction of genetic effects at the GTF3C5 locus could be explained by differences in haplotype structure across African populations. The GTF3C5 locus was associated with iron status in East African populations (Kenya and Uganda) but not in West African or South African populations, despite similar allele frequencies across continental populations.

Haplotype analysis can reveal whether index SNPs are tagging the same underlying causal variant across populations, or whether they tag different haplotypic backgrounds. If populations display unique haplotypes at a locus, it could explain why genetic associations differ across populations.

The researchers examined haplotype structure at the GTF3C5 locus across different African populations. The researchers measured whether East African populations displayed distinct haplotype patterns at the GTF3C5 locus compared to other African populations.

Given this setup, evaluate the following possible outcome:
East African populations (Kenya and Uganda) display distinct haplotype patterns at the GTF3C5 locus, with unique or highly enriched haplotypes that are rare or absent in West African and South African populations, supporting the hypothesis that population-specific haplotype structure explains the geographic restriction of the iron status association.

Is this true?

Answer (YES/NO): YES